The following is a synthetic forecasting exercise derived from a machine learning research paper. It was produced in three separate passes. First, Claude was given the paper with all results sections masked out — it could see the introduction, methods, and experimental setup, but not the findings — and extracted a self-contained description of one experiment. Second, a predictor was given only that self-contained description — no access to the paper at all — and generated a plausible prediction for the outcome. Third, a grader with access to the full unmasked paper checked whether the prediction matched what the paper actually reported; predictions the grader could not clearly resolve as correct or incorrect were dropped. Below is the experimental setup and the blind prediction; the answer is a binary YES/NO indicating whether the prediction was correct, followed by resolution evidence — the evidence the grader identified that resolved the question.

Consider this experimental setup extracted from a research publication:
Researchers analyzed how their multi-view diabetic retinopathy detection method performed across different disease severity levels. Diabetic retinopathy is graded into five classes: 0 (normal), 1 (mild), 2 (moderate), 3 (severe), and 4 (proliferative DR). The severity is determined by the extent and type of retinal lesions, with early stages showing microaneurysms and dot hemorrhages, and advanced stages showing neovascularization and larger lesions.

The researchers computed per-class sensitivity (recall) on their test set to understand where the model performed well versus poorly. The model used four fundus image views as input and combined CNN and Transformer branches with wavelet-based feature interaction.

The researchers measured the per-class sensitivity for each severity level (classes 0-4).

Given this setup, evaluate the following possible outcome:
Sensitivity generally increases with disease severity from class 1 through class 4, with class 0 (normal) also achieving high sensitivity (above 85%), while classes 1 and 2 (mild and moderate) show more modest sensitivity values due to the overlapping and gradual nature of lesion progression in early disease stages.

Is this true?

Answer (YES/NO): NO